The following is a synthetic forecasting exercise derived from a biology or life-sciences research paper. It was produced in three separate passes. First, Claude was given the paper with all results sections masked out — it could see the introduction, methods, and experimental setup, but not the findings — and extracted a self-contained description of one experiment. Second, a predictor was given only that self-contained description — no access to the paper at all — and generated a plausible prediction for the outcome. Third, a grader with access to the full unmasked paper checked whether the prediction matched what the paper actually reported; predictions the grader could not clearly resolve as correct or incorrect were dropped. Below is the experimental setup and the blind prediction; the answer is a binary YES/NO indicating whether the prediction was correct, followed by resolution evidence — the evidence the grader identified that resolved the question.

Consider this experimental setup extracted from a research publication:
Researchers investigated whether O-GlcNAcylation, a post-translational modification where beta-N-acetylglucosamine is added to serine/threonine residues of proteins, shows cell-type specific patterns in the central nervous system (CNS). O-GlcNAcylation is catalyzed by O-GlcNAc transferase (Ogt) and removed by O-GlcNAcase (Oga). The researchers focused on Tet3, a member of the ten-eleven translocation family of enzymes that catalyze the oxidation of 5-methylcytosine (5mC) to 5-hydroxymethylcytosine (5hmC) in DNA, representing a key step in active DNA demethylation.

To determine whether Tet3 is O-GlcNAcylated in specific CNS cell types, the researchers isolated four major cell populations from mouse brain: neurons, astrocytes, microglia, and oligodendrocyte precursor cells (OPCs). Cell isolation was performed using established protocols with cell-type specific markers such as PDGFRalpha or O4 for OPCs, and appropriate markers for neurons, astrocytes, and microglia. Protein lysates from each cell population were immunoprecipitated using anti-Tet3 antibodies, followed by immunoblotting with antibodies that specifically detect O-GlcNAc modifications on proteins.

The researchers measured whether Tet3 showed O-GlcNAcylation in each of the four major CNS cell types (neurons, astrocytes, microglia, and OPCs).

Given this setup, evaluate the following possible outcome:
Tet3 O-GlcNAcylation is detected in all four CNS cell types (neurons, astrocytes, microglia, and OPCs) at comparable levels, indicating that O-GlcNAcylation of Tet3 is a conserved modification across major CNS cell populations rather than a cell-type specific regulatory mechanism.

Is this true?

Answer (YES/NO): NO